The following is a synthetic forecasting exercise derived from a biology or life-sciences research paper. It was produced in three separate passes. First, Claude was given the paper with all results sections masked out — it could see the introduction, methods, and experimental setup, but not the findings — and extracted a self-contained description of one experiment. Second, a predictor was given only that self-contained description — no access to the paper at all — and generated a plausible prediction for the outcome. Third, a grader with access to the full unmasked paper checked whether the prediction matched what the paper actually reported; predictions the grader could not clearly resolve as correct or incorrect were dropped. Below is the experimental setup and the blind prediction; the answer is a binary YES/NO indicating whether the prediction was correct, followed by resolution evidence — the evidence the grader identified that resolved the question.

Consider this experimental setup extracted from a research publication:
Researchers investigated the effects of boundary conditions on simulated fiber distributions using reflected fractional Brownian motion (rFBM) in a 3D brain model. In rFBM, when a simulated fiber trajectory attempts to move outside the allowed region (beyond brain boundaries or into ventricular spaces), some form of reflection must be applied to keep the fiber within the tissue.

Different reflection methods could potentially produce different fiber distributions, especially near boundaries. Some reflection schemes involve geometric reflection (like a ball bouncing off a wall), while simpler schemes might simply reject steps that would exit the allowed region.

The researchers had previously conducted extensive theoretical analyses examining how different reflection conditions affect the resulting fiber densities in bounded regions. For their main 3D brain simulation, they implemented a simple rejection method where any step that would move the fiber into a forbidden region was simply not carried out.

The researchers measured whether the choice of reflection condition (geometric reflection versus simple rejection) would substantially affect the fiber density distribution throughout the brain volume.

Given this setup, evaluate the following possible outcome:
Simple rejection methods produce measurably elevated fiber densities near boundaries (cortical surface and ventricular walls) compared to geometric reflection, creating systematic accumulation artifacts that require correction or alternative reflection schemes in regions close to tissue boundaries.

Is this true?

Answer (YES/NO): NO